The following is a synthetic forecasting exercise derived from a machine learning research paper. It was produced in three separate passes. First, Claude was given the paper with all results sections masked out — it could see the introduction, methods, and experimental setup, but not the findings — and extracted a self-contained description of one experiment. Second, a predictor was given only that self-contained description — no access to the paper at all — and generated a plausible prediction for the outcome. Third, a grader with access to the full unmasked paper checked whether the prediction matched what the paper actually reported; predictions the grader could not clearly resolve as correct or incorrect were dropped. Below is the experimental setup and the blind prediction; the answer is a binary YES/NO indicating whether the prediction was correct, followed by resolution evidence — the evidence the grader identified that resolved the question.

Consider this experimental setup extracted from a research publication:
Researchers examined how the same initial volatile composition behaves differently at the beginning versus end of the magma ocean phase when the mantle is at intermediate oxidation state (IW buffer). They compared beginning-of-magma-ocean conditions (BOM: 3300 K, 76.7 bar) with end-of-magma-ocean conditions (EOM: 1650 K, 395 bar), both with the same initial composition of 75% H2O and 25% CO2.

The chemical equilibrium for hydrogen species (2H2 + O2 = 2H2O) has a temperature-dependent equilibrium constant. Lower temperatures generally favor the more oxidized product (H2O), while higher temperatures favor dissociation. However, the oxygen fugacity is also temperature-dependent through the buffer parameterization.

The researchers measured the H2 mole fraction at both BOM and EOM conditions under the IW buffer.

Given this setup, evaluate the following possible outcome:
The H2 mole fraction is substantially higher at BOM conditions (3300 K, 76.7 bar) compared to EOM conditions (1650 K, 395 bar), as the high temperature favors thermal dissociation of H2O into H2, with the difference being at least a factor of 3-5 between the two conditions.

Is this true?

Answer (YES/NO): NO